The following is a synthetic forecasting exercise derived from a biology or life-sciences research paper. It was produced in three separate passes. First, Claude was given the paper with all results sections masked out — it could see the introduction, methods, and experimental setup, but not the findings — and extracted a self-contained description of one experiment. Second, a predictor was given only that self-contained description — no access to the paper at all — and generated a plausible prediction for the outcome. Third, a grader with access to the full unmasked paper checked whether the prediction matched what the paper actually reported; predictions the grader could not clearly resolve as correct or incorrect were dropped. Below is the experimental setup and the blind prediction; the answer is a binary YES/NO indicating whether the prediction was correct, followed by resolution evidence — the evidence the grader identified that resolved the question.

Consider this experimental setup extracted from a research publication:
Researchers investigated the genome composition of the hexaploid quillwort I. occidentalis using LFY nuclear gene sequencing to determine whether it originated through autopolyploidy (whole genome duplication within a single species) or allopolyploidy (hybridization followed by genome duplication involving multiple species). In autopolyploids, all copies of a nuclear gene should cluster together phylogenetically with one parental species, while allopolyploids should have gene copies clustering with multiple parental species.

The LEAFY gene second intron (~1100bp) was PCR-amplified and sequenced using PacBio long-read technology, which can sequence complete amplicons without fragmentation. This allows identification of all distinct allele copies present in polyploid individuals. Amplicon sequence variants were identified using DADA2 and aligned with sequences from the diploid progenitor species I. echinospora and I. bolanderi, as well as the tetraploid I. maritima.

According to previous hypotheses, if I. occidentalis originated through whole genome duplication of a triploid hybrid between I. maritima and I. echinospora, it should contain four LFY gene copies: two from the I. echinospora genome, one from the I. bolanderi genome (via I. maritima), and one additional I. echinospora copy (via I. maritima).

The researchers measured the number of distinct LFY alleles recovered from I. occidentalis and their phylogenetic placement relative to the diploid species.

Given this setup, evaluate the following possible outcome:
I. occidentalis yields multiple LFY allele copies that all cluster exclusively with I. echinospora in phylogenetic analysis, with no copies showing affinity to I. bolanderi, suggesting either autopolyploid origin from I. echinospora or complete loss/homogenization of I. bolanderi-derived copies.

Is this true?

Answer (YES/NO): YES